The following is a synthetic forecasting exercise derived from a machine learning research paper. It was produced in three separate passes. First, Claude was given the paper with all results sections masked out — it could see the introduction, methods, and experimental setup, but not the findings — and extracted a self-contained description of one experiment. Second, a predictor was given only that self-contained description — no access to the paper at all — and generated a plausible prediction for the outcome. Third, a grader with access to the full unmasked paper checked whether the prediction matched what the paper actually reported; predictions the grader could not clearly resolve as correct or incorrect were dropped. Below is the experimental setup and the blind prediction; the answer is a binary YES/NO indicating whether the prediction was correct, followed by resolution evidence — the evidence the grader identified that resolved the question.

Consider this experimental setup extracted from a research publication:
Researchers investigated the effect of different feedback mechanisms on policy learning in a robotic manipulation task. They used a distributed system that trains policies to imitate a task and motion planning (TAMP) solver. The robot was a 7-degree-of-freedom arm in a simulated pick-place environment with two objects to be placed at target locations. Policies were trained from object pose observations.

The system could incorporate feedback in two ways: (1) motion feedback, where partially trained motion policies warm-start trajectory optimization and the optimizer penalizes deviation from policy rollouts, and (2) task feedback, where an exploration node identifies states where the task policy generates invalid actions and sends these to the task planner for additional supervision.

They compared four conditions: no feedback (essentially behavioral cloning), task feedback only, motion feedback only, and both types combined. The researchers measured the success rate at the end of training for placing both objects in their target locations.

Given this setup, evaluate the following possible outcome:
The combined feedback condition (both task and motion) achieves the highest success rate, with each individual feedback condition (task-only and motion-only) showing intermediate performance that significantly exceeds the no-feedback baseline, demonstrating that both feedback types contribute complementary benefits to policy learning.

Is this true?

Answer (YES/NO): NO